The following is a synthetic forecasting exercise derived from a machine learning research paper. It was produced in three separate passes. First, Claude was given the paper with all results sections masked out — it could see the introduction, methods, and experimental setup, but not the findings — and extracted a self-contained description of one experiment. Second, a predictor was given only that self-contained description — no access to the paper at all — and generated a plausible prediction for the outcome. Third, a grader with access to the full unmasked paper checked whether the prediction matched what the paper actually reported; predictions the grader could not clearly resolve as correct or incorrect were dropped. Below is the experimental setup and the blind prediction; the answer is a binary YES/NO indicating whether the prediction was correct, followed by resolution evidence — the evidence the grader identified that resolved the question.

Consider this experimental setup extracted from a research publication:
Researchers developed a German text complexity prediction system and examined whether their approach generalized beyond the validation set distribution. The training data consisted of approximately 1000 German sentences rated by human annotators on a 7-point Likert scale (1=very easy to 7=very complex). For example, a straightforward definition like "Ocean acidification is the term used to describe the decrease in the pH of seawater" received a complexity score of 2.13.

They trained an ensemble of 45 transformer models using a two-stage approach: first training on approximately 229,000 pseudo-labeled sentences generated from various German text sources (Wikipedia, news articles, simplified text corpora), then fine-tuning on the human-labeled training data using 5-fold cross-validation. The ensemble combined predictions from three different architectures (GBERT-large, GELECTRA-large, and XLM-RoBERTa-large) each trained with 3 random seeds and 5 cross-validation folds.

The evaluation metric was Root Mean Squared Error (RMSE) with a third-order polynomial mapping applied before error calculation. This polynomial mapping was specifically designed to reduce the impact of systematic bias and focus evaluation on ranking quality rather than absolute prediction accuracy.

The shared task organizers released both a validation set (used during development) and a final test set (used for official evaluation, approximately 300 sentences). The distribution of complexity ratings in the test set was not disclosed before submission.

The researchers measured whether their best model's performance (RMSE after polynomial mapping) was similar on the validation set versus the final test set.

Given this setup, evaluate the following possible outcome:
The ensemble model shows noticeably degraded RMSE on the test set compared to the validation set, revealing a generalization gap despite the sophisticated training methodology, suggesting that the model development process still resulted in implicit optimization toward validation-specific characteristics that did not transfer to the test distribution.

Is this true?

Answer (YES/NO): YES